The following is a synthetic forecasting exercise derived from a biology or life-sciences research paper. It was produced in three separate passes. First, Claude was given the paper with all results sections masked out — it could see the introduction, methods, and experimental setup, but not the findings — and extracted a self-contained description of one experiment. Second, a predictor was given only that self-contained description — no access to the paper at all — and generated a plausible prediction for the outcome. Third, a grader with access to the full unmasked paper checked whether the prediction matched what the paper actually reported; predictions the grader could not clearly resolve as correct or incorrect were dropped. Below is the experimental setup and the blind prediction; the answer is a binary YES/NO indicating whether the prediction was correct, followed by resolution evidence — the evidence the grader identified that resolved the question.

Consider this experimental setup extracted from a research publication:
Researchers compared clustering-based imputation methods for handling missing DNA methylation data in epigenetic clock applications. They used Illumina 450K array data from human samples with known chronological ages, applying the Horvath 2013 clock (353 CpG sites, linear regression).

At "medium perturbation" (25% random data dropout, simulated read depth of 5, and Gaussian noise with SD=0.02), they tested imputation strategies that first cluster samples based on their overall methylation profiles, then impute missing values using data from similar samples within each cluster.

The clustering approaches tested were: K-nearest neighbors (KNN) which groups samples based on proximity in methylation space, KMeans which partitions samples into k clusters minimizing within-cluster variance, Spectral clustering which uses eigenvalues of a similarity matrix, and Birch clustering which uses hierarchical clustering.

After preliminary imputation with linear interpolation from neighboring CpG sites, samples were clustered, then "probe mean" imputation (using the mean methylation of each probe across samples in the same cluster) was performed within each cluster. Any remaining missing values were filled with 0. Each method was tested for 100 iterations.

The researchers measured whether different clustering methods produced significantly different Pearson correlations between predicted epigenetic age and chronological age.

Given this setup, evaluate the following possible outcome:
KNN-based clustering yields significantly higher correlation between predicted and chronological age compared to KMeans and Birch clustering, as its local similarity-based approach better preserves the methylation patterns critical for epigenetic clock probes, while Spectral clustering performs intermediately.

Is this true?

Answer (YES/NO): NO